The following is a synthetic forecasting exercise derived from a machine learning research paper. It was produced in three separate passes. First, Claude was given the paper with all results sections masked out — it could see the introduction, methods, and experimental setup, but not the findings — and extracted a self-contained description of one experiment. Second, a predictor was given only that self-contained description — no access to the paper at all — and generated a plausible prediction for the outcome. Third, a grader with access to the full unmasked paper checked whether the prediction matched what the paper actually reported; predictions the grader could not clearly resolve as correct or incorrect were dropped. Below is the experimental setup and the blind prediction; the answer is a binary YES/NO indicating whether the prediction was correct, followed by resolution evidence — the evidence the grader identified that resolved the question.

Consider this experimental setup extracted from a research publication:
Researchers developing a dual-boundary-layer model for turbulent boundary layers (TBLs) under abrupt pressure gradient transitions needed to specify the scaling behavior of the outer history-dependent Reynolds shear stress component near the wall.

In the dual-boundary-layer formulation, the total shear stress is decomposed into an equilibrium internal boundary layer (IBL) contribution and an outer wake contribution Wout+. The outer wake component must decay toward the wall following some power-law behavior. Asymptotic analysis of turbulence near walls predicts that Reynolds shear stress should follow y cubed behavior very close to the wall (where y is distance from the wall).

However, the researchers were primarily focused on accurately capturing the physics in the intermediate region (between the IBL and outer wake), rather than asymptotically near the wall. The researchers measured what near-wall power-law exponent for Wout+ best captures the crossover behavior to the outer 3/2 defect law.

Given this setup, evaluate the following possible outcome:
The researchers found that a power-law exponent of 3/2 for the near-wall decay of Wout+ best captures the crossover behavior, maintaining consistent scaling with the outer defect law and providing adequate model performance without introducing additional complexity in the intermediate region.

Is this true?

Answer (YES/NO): YES